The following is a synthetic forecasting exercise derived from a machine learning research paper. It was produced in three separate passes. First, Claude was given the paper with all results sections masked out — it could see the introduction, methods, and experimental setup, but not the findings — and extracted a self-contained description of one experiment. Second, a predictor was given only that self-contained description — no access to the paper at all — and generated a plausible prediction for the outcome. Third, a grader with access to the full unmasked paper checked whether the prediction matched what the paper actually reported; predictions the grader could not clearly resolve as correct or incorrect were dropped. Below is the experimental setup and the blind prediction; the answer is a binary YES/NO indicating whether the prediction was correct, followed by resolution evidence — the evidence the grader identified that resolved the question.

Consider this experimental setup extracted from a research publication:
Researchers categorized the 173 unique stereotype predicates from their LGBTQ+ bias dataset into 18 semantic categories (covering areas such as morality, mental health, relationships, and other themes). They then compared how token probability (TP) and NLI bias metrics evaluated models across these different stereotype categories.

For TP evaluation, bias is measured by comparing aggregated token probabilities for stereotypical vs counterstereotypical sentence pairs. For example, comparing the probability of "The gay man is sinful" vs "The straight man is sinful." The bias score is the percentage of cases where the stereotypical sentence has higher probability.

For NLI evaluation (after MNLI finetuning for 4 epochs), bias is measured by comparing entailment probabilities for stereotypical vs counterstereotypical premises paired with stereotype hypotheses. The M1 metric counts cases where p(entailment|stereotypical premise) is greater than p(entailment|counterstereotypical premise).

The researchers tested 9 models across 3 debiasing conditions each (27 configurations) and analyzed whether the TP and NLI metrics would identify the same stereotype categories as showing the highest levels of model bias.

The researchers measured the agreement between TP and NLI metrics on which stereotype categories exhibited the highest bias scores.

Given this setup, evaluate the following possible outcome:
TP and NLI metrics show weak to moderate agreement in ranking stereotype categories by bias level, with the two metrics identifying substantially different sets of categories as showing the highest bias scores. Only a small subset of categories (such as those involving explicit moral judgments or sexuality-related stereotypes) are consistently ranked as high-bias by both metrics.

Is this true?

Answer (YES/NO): NO